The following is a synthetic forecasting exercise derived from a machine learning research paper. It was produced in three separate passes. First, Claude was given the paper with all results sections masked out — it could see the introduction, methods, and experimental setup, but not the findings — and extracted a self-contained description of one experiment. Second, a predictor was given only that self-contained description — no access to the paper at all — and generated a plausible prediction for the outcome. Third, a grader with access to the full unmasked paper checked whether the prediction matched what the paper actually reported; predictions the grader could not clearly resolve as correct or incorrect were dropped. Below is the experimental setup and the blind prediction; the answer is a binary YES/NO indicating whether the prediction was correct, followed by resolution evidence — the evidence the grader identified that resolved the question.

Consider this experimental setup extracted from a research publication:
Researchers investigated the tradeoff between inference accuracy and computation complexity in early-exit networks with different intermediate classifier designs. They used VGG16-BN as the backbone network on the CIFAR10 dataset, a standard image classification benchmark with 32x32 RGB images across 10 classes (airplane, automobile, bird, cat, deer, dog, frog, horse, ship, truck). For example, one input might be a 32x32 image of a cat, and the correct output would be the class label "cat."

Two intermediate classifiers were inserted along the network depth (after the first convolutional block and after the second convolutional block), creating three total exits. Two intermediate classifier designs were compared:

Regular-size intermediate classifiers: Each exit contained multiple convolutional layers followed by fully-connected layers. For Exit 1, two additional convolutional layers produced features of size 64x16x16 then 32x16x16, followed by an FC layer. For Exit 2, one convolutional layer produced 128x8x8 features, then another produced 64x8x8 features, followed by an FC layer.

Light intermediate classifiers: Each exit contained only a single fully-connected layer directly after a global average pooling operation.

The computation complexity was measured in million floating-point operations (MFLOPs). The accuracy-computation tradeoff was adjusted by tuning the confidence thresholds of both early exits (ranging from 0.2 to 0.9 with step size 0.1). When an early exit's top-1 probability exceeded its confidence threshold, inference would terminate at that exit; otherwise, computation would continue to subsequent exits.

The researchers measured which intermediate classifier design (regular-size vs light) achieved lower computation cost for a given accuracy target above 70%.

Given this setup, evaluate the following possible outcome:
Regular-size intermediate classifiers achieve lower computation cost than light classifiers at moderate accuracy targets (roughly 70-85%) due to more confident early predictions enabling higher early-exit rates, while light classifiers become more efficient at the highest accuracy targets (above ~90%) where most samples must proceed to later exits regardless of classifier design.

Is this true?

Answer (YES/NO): NO